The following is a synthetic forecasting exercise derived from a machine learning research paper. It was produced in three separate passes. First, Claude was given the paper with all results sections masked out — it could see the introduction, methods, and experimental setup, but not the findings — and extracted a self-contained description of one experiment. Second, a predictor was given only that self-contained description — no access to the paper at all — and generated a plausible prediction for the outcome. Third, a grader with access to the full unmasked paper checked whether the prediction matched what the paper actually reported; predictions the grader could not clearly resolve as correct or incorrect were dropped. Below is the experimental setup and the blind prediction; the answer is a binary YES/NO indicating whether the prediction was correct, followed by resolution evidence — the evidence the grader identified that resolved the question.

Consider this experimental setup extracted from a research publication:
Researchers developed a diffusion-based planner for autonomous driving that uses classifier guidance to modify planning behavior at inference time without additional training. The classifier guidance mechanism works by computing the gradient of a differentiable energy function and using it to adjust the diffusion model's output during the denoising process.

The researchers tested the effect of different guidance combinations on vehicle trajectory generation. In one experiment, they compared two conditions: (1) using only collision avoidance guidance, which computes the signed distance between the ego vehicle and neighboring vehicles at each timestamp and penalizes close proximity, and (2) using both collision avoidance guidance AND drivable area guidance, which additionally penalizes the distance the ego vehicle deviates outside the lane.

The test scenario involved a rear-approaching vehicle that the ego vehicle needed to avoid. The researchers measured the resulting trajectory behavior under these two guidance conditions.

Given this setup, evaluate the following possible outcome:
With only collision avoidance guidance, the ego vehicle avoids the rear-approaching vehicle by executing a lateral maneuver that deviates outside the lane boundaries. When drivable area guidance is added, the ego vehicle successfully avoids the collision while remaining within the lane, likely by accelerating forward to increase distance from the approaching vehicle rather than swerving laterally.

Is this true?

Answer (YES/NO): NO